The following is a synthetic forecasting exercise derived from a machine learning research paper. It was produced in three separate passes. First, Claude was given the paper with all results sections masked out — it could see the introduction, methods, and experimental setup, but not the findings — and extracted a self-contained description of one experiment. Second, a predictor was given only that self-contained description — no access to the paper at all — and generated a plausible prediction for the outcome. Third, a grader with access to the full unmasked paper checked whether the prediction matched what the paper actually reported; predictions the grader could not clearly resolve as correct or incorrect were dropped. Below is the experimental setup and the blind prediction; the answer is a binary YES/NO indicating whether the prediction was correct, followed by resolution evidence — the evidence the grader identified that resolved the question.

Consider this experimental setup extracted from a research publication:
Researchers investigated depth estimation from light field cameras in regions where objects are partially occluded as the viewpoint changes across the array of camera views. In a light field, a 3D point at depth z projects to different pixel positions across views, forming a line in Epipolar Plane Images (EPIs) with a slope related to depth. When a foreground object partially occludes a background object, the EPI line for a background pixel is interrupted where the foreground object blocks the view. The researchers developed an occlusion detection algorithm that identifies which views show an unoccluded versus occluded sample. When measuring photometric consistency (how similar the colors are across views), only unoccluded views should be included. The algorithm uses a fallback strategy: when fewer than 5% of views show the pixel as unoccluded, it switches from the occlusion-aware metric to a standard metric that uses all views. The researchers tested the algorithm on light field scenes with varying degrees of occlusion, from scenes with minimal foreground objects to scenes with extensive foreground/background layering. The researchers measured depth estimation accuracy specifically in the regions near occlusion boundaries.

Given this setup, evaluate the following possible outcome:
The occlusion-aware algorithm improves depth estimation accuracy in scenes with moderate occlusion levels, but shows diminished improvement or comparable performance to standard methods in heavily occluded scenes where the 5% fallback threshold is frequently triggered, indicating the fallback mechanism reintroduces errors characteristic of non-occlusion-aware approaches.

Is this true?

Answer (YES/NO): NO